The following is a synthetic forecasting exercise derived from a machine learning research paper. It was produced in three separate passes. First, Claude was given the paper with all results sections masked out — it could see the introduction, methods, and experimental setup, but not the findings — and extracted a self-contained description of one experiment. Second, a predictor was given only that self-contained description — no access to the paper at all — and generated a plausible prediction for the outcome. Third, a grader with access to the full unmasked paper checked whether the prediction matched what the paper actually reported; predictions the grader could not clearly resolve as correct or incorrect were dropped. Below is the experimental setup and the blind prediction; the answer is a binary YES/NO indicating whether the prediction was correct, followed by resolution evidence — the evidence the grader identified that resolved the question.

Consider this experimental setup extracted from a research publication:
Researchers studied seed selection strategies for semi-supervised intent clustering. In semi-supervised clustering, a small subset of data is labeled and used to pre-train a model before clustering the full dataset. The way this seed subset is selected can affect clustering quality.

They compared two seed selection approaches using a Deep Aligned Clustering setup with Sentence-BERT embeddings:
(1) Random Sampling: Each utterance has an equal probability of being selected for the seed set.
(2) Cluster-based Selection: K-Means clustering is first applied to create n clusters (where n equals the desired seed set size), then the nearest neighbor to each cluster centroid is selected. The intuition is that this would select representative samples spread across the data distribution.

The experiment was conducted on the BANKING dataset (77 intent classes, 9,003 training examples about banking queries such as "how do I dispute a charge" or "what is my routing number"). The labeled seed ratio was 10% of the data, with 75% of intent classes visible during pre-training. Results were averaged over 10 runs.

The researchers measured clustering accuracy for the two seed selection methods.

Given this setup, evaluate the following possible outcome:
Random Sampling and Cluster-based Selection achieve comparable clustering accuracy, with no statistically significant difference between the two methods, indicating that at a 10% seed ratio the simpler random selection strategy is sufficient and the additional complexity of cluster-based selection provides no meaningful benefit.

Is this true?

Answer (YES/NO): NO